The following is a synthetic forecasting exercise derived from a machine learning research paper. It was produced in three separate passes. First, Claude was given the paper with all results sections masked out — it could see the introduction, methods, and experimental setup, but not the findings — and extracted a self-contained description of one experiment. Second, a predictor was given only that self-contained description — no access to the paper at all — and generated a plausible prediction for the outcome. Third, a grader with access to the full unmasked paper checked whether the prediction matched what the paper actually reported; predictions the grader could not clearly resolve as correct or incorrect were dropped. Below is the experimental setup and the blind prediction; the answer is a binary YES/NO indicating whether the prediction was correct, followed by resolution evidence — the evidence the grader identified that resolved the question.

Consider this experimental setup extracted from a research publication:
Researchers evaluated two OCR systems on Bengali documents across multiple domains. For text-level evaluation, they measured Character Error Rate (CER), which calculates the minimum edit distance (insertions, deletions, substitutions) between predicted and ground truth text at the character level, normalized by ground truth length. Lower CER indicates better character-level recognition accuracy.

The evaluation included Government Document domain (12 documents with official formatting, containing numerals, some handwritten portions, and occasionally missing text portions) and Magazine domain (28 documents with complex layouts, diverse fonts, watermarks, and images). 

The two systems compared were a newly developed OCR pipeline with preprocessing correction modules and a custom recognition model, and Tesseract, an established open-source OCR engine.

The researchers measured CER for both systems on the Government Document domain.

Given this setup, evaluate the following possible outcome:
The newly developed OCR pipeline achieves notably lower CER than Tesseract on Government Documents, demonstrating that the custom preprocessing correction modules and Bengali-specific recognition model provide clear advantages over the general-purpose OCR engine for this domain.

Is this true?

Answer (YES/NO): NO